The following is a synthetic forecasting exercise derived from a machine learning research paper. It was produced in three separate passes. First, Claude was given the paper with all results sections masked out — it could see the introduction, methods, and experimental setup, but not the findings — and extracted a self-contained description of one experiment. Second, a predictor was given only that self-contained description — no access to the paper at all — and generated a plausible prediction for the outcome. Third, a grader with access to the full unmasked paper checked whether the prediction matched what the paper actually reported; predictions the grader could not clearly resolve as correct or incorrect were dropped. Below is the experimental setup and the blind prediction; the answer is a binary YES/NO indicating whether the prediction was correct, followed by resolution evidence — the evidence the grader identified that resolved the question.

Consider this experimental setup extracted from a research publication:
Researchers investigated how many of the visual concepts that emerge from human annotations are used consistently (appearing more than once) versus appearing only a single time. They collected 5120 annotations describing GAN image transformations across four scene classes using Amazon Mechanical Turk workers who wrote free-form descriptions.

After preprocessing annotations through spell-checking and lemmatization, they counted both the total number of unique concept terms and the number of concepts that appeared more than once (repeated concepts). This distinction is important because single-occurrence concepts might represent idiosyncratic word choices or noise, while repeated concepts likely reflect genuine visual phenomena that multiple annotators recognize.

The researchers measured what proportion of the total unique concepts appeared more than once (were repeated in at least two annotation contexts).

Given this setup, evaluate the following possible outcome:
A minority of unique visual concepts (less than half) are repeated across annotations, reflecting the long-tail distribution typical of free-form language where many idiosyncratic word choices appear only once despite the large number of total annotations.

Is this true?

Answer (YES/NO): YES